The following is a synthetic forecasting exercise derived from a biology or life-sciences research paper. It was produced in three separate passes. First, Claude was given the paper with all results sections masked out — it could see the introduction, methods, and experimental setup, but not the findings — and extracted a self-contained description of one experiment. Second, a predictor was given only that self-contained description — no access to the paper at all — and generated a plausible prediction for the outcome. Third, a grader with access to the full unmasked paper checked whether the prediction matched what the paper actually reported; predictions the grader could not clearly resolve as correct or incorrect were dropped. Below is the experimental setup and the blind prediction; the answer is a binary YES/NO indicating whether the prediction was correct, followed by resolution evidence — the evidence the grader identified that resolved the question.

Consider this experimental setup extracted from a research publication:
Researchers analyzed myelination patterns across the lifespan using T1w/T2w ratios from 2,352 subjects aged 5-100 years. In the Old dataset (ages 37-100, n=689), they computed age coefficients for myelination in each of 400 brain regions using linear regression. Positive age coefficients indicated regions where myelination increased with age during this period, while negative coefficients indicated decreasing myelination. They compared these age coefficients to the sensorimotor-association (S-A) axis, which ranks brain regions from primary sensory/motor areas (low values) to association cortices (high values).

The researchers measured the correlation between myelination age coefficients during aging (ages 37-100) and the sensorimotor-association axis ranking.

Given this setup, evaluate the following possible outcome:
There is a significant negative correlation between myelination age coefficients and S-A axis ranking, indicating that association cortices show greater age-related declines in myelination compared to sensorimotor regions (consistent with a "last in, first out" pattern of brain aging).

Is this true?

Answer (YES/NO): NO